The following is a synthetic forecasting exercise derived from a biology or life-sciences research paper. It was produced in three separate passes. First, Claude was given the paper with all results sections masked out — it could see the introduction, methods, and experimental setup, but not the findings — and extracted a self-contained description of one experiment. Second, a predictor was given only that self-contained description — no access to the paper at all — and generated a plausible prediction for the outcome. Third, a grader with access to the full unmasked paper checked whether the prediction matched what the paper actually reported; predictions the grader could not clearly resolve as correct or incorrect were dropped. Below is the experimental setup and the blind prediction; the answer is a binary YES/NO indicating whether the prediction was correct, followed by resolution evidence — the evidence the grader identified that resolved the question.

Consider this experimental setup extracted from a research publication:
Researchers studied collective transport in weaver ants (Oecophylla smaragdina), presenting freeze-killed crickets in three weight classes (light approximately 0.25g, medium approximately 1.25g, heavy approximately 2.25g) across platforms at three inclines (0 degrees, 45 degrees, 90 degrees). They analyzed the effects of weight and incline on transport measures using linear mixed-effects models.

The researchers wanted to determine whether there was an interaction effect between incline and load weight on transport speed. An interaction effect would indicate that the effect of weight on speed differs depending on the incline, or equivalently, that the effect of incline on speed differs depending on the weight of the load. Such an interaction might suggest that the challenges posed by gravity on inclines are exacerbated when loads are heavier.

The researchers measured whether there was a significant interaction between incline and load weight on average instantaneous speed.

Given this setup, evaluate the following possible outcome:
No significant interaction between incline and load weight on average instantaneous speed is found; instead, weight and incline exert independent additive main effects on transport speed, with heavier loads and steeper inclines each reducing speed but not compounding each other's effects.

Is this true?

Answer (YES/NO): NO